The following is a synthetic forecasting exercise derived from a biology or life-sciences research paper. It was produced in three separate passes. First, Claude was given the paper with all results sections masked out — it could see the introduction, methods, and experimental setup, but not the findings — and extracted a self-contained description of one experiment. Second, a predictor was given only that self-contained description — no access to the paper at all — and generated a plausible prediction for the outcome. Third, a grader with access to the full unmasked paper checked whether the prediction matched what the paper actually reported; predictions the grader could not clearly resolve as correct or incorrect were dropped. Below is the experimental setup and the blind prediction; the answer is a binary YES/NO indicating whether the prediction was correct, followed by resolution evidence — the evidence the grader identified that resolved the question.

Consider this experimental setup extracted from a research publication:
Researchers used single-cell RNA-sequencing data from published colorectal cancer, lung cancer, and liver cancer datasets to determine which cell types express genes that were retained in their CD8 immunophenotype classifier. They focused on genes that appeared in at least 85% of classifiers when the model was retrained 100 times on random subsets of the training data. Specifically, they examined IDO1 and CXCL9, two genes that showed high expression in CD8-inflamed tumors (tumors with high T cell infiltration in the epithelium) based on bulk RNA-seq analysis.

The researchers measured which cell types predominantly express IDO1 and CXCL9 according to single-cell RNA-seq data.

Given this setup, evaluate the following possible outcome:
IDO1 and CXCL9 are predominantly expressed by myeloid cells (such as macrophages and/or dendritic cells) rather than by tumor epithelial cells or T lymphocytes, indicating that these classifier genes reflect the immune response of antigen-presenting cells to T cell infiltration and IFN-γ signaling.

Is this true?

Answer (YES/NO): YES